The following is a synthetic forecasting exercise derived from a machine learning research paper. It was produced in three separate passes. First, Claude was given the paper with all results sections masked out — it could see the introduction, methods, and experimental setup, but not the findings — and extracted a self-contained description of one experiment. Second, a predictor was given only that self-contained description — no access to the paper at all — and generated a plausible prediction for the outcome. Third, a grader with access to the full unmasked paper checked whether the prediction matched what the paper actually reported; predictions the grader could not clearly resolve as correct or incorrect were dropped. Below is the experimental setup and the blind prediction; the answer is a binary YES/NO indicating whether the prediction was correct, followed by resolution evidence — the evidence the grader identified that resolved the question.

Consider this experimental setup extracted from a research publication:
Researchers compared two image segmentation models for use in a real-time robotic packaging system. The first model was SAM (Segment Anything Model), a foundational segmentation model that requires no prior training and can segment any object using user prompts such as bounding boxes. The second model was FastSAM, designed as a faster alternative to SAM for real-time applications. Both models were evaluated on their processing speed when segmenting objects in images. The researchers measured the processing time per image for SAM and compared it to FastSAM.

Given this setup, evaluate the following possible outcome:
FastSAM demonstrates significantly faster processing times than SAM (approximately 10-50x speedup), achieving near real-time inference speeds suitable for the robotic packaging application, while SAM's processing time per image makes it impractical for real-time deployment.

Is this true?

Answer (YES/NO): YES